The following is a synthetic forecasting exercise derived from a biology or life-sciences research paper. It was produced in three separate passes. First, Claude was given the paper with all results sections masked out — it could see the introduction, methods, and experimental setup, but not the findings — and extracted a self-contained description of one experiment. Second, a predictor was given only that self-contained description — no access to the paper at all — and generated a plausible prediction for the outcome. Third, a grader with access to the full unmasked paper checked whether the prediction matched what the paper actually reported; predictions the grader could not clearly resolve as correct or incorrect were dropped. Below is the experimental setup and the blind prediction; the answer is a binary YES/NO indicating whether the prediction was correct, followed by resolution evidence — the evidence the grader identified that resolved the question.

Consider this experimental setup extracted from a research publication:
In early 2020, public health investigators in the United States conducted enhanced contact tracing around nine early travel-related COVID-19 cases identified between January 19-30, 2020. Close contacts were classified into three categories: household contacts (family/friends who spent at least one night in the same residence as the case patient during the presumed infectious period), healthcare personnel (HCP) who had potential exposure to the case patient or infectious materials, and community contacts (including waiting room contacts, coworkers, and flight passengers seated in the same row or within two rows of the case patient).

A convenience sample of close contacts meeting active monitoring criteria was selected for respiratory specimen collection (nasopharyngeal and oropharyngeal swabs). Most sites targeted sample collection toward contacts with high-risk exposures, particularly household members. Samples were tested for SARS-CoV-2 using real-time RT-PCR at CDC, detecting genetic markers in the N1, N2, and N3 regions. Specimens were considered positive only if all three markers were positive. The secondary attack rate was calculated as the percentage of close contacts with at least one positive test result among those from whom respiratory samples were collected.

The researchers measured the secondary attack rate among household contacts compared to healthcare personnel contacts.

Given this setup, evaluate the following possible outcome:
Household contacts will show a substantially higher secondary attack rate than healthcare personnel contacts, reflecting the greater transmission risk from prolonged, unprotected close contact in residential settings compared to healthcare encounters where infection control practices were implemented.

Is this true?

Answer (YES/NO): YES